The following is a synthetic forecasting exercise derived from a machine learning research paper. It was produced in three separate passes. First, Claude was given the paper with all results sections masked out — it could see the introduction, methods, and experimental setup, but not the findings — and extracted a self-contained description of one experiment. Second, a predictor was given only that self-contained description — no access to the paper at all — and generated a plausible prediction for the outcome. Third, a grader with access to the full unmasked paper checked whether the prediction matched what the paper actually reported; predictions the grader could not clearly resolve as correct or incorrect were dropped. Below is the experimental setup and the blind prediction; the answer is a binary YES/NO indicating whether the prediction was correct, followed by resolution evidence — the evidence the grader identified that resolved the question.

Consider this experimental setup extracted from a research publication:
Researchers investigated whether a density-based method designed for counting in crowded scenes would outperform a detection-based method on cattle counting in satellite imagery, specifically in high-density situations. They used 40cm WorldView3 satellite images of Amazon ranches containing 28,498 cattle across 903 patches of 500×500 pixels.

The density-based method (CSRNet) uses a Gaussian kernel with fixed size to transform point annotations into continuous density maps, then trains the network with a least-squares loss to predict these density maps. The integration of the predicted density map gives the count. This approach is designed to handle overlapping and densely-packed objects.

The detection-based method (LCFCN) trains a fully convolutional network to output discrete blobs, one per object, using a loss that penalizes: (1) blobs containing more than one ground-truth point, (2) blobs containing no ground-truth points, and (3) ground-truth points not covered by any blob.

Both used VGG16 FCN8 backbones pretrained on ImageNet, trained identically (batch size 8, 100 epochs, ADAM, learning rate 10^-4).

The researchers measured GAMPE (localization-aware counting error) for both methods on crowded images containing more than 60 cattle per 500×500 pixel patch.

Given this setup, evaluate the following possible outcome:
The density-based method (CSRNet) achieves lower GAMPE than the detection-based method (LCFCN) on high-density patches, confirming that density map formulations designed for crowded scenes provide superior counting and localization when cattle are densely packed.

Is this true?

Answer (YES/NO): YES